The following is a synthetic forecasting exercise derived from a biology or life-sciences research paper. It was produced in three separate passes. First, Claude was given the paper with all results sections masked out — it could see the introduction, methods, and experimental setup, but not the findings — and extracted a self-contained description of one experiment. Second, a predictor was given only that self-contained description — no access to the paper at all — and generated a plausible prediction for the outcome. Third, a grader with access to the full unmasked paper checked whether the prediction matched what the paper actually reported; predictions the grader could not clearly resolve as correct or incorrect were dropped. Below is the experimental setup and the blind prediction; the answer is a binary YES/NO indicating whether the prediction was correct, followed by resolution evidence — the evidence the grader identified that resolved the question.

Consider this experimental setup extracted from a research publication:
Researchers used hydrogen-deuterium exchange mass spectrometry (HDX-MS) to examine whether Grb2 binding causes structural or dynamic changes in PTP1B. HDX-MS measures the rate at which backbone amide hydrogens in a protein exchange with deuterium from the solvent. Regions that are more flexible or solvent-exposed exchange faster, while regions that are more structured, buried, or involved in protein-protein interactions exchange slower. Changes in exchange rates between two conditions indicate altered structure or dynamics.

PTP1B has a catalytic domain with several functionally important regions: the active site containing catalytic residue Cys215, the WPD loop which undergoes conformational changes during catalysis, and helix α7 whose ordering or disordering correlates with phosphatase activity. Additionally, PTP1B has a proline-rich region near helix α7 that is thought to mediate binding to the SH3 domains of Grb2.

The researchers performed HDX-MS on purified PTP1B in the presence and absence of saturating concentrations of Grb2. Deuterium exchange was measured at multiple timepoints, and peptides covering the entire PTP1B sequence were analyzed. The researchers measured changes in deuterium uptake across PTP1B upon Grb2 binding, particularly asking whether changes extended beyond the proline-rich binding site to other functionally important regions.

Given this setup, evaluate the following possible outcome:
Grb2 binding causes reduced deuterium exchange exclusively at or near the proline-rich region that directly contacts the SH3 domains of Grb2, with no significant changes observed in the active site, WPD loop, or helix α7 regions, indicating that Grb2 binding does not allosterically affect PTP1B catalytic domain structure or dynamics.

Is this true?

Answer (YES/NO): NO